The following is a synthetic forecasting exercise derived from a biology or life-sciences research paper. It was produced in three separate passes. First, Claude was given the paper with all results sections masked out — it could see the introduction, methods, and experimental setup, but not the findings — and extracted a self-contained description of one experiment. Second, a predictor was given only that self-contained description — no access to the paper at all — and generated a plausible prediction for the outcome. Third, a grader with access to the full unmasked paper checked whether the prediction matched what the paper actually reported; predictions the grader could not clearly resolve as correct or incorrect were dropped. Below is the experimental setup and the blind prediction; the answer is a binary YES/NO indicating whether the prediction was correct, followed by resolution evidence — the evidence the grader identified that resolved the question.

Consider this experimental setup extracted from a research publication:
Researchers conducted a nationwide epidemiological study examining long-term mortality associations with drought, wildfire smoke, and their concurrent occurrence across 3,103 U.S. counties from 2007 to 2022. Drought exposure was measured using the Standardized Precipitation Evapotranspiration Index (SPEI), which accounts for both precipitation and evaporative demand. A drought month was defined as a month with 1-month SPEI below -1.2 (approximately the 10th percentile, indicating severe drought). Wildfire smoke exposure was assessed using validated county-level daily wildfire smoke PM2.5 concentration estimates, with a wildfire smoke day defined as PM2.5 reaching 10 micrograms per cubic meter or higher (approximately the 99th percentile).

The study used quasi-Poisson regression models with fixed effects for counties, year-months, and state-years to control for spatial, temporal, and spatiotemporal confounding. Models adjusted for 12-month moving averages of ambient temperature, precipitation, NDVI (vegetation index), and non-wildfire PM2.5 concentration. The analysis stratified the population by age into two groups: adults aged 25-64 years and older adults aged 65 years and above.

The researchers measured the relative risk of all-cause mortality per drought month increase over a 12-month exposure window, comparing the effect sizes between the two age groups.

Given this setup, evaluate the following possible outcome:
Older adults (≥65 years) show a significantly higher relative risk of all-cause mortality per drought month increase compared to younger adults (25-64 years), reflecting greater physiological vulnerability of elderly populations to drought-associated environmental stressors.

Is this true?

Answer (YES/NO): NO